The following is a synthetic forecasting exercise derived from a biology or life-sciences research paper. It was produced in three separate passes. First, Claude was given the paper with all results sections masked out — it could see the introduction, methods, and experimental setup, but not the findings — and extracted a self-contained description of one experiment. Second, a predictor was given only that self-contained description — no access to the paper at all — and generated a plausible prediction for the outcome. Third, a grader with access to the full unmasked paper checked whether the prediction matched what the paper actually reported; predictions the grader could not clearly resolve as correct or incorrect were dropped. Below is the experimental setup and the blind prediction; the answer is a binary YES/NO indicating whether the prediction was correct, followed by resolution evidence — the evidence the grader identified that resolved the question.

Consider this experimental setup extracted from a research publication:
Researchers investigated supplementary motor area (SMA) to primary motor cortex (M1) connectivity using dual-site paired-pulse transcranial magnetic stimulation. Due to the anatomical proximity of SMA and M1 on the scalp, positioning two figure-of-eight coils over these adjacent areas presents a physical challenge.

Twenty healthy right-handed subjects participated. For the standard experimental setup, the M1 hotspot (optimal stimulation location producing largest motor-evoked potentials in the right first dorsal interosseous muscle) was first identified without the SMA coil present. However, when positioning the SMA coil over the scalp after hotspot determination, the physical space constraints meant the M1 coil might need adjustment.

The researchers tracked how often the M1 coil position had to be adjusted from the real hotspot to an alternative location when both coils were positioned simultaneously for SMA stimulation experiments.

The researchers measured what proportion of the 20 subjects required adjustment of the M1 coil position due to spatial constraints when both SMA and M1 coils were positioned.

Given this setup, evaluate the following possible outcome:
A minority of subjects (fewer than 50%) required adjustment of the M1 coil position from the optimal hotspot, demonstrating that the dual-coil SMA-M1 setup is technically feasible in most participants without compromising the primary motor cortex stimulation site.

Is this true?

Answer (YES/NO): NO